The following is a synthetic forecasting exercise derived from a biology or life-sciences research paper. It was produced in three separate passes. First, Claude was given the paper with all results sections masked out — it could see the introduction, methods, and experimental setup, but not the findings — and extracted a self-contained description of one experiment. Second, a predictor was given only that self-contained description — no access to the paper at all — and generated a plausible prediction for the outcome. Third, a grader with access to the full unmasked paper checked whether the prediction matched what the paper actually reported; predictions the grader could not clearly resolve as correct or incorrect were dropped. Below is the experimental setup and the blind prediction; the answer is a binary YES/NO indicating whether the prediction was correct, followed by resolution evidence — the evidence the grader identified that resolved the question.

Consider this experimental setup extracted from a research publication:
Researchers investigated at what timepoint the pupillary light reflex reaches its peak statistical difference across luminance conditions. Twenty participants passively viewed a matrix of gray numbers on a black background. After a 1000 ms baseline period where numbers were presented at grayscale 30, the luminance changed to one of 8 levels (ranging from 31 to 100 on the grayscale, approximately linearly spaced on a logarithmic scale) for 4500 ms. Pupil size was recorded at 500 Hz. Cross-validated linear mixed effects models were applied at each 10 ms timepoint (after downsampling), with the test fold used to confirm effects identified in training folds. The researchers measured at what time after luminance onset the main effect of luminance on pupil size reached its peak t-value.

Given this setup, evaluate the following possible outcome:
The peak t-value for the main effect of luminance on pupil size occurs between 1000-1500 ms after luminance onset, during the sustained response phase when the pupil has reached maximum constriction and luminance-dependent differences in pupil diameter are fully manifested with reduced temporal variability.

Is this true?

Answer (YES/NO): YES